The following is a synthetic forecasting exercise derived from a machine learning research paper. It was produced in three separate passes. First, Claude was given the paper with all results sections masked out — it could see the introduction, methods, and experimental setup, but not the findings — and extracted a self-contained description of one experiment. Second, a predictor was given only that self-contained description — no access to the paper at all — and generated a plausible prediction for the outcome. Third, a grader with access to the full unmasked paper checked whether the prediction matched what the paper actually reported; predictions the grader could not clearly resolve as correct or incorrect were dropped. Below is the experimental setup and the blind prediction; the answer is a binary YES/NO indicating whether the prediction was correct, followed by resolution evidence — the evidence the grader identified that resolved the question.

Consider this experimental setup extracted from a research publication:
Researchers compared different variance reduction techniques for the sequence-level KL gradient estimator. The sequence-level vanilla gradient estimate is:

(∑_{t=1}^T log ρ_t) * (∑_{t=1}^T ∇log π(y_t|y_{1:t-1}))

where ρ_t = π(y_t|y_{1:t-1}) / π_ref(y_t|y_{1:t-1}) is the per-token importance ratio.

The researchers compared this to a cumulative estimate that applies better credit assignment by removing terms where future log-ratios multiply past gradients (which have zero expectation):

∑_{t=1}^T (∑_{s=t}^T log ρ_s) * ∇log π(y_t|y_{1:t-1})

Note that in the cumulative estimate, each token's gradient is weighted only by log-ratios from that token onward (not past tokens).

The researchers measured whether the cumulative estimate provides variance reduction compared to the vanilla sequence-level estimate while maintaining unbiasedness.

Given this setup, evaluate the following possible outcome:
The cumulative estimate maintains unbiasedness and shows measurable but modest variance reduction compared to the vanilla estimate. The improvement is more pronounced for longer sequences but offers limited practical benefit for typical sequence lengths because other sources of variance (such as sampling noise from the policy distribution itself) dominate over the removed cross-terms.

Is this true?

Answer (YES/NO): NO